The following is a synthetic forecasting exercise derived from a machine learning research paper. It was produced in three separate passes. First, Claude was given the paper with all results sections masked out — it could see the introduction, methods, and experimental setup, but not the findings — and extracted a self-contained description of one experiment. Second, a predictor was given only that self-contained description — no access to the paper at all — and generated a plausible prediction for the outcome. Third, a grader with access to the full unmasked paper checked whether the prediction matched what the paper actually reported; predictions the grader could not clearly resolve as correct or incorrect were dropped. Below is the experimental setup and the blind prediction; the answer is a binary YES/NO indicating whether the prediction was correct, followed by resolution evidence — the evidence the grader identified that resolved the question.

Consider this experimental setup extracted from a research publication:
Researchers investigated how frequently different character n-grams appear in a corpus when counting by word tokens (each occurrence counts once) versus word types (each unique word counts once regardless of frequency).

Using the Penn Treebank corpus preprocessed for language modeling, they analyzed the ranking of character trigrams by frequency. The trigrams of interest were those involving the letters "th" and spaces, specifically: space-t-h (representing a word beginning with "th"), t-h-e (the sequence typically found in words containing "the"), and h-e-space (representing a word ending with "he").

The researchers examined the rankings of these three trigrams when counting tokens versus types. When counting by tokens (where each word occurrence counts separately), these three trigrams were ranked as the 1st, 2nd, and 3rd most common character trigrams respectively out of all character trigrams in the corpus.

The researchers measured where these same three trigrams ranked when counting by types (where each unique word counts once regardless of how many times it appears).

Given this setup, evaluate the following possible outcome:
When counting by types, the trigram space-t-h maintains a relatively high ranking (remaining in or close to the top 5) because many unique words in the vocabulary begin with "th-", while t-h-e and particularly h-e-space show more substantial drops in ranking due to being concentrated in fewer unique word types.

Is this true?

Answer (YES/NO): NO